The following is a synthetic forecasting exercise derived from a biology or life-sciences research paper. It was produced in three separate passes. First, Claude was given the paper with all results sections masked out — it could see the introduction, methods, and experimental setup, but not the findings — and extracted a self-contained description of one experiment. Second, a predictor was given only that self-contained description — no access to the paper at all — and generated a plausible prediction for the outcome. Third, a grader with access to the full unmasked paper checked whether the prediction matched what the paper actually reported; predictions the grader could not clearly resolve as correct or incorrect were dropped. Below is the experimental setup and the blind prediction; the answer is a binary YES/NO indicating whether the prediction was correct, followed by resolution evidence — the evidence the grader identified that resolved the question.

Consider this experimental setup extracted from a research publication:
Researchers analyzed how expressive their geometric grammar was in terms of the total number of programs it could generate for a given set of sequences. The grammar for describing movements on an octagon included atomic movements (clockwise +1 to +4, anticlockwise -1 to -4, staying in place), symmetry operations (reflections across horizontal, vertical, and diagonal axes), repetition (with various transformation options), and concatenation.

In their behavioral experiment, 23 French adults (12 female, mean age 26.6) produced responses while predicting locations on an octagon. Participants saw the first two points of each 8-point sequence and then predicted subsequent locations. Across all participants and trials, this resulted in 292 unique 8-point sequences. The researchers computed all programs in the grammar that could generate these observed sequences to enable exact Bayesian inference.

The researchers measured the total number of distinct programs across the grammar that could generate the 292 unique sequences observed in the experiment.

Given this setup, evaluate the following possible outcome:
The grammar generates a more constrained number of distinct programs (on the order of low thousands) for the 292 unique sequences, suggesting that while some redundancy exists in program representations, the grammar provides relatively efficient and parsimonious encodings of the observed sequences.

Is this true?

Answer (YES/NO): NO